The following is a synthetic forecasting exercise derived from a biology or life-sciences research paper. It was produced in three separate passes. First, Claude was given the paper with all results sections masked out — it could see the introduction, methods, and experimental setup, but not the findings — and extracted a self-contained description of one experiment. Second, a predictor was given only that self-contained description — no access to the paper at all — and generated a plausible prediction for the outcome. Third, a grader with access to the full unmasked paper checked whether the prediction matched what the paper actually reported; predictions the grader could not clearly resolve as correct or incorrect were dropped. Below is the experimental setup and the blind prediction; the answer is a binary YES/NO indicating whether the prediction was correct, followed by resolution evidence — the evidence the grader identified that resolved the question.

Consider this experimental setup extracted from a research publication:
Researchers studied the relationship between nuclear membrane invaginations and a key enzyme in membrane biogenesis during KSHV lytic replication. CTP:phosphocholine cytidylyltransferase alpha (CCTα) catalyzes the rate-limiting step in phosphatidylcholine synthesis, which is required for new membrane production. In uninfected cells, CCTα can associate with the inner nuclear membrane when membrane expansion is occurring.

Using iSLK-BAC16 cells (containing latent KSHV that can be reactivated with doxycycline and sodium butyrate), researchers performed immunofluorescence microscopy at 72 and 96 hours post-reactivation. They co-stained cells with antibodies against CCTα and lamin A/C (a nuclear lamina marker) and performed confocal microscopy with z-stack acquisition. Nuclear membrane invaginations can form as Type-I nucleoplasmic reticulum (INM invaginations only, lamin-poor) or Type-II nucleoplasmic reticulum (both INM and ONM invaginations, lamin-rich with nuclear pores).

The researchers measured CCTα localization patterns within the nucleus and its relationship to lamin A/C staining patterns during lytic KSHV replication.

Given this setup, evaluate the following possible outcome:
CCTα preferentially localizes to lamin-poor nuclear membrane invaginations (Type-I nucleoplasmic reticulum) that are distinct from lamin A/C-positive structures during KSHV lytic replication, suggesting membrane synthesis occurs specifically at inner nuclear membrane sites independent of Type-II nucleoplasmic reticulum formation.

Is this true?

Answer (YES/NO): NO